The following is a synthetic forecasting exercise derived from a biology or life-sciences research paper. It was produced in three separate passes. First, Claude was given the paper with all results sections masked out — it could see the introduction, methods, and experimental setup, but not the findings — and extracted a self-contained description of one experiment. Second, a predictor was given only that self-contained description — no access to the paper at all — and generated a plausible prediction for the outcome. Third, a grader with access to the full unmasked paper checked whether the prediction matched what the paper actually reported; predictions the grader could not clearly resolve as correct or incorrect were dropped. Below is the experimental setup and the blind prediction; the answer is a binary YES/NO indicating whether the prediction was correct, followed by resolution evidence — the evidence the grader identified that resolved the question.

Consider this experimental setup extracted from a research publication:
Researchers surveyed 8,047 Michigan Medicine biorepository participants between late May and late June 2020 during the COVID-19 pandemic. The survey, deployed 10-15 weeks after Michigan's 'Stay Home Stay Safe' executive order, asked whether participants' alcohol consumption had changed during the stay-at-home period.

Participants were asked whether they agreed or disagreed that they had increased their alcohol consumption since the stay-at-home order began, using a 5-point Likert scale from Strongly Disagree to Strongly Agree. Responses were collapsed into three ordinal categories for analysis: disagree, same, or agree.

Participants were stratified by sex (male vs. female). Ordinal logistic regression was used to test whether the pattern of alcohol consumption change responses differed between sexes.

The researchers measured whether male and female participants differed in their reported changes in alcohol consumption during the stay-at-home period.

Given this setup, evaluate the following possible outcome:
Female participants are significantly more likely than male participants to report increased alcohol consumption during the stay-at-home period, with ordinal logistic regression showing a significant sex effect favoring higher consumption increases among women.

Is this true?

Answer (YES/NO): NO